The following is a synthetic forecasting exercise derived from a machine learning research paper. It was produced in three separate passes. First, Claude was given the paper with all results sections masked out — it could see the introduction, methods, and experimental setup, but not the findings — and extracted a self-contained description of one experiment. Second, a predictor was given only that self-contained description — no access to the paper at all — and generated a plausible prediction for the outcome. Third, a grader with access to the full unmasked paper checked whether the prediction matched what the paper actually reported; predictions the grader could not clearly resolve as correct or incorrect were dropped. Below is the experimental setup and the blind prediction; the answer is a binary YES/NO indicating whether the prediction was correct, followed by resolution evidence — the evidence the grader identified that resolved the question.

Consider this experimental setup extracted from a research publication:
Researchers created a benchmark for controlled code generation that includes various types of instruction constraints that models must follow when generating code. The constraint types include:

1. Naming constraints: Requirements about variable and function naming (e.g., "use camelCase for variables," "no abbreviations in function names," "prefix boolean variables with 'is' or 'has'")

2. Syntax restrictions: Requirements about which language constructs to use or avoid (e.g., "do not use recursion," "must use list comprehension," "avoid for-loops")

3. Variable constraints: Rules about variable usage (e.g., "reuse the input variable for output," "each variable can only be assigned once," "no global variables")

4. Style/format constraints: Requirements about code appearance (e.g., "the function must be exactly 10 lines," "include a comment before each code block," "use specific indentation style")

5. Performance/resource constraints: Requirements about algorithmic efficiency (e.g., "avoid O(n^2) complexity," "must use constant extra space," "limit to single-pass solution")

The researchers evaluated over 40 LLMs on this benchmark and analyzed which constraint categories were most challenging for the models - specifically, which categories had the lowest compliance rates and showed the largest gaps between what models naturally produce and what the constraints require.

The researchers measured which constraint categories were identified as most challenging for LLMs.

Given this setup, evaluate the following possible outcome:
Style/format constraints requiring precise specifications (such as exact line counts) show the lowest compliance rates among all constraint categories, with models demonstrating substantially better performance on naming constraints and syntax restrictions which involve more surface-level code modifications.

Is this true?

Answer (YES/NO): NO